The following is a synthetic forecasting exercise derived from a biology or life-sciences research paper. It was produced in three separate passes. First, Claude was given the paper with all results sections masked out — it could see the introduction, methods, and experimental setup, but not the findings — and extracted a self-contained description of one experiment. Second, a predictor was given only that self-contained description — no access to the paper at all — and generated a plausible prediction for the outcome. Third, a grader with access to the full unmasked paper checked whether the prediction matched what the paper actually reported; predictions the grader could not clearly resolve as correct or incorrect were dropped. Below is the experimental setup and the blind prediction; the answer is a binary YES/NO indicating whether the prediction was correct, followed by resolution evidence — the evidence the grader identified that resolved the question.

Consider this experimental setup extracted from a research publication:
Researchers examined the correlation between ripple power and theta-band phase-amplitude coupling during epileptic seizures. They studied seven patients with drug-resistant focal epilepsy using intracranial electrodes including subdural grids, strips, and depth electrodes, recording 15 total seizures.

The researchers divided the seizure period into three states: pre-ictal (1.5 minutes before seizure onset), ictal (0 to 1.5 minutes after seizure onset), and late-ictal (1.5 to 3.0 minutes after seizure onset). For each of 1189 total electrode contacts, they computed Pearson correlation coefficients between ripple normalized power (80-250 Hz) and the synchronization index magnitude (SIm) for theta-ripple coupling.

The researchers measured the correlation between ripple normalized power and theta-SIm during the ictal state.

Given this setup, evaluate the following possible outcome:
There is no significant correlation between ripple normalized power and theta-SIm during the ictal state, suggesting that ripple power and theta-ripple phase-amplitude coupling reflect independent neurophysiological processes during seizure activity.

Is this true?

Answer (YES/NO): NO